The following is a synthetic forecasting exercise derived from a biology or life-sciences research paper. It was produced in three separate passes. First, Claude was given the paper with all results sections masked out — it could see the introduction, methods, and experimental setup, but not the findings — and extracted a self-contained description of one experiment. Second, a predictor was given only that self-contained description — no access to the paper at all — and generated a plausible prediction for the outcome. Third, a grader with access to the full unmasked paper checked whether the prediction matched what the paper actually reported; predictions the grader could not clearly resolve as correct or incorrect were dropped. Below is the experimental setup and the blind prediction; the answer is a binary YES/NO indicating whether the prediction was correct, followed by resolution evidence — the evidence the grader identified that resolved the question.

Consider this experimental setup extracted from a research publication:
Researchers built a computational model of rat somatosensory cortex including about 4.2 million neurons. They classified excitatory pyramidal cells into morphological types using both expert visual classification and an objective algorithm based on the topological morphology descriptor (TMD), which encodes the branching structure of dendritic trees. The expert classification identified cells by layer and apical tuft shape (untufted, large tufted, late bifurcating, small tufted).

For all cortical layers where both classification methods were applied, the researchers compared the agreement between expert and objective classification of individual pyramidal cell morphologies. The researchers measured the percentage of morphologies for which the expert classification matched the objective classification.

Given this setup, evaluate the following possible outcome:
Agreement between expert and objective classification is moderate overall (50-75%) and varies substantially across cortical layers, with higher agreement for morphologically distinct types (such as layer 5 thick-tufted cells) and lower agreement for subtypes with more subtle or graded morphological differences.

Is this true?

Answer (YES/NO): NO